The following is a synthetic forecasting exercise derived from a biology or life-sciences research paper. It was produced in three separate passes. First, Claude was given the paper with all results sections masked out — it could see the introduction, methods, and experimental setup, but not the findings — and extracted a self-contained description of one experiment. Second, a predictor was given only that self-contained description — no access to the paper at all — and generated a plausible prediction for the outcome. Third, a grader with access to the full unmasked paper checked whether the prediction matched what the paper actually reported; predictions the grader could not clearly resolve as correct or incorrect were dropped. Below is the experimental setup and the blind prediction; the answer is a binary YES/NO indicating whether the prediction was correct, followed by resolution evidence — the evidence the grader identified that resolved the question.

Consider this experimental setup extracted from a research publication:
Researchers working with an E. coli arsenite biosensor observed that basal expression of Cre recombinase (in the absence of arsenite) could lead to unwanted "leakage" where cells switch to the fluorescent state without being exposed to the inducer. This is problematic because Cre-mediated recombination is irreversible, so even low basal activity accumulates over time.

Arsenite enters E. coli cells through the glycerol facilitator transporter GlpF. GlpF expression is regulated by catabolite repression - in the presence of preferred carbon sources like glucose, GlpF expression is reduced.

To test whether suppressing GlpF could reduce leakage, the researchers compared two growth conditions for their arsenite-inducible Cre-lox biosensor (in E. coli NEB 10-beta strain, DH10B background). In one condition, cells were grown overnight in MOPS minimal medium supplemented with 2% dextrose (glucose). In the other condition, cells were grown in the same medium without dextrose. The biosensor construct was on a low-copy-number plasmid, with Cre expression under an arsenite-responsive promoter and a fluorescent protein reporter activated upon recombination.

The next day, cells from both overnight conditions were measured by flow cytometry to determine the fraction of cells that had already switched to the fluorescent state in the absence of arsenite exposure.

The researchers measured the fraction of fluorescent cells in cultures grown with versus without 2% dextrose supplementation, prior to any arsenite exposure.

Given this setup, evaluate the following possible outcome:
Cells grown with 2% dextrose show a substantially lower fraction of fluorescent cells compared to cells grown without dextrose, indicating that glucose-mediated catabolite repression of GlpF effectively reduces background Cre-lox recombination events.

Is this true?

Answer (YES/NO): YES